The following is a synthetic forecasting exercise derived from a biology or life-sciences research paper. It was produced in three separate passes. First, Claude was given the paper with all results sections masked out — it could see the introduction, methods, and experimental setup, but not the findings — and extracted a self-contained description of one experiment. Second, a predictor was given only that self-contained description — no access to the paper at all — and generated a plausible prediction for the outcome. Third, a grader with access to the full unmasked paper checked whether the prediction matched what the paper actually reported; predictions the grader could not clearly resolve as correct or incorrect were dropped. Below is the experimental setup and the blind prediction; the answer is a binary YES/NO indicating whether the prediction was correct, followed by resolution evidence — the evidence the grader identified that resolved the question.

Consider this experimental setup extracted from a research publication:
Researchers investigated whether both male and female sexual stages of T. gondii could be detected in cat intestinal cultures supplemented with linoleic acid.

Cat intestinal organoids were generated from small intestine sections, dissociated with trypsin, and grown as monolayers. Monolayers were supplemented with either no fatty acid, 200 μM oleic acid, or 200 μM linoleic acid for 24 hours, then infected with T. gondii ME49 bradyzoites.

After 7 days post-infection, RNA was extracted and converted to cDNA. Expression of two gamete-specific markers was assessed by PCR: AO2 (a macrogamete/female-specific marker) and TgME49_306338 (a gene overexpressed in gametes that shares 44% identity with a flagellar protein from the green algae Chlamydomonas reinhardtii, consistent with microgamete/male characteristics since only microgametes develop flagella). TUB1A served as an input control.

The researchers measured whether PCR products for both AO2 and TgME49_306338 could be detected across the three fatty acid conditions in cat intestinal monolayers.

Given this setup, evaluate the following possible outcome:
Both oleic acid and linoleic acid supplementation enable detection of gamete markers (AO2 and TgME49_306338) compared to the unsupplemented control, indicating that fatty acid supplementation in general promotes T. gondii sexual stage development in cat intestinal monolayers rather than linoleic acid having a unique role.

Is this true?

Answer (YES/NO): NO